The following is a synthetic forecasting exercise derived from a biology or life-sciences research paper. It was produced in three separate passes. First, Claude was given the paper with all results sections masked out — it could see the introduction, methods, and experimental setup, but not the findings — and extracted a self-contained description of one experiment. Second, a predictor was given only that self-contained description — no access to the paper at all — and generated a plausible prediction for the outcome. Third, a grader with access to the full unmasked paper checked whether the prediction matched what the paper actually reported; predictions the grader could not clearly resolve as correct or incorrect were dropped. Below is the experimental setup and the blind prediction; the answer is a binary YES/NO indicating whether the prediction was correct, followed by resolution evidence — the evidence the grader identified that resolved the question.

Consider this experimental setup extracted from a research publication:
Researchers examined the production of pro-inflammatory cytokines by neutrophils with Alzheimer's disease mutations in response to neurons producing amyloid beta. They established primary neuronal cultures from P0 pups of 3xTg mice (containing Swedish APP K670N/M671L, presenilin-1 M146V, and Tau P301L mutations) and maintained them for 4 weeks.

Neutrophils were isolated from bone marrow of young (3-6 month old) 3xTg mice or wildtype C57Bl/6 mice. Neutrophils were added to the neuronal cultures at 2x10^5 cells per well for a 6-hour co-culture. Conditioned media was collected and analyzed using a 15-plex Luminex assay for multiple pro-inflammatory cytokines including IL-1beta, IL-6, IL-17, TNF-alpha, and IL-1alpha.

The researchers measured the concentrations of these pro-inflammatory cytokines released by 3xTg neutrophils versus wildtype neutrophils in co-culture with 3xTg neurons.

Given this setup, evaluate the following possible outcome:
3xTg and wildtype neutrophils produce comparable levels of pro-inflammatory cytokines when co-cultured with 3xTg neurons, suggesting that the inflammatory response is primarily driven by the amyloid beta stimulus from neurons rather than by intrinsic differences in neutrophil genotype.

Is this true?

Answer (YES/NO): NO